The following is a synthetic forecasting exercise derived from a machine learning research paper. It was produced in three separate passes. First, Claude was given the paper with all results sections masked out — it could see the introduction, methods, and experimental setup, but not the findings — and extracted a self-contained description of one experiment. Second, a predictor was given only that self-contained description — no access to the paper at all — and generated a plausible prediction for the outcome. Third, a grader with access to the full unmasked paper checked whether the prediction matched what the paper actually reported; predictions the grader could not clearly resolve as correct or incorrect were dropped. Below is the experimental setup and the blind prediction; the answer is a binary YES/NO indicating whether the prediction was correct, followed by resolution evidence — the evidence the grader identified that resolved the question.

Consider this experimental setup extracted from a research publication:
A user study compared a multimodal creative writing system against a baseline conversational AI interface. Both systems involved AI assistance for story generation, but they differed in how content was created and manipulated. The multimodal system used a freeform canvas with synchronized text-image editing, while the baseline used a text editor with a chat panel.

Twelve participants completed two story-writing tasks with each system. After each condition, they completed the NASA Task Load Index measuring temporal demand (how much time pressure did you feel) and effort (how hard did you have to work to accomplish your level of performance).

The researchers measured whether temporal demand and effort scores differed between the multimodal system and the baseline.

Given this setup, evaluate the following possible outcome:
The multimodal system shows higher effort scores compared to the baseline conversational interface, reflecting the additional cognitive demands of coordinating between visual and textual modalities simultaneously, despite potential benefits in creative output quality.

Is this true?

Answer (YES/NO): NO